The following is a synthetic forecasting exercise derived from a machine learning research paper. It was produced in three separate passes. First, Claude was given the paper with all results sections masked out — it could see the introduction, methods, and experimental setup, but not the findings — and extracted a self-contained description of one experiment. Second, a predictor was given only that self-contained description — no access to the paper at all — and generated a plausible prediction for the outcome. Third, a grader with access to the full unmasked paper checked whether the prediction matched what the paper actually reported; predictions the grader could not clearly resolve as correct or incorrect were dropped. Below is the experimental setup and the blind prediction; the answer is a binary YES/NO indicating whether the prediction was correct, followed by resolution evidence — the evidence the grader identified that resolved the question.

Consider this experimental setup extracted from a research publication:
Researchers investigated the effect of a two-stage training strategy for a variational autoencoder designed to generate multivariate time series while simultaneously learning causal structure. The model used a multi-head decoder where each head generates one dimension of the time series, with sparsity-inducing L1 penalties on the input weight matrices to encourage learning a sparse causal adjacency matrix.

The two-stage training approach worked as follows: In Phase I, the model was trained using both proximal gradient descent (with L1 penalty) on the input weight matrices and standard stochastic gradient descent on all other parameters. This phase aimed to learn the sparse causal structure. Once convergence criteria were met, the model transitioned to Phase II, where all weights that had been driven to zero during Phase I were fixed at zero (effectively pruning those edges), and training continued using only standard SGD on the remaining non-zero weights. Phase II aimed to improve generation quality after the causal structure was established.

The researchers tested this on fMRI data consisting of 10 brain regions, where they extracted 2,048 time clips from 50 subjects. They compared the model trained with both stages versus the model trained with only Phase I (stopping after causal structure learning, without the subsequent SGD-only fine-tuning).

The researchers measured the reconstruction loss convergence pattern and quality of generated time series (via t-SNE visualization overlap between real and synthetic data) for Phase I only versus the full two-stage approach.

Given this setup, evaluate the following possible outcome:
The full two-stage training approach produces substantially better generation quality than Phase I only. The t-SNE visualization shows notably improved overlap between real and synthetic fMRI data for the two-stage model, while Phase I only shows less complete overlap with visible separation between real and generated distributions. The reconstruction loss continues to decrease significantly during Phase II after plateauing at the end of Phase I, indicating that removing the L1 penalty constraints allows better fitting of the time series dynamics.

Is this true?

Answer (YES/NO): YES